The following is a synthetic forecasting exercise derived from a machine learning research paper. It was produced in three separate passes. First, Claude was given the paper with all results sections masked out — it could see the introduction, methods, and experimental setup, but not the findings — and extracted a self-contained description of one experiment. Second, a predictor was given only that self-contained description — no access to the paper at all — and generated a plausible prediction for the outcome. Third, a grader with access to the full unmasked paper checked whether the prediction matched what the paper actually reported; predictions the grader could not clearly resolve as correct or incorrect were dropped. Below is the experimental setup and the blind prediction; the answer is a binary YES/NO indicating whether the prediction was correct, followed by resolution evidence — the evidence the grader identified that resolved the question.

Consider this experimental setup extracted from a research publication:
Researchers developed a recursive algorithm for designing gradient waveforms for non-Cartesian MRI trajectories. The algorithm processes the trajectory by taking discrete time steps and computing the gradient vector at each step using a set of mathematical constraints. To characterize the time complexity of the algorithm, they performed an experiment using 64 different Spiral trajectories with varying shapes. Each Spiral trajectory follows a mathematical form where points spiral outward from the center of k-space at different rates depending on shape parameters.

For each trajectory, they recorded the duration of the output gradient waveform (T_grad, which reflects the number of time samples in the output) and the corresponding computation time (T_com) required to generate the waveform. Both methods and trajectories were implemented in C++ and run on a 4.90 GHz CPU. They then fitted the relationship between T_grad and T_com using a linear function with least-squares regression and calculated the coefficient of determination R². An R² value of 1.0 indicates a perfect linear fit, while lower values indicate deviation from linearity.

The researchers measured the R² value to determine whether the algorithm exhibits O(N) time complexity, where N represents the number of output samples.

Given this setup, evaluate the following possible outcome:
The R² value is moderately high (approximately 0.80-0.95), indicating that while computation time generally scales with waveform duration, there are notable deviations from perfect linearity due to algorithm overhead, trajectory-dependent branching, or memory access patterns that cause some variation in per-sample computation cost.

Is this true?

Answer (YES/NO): NO